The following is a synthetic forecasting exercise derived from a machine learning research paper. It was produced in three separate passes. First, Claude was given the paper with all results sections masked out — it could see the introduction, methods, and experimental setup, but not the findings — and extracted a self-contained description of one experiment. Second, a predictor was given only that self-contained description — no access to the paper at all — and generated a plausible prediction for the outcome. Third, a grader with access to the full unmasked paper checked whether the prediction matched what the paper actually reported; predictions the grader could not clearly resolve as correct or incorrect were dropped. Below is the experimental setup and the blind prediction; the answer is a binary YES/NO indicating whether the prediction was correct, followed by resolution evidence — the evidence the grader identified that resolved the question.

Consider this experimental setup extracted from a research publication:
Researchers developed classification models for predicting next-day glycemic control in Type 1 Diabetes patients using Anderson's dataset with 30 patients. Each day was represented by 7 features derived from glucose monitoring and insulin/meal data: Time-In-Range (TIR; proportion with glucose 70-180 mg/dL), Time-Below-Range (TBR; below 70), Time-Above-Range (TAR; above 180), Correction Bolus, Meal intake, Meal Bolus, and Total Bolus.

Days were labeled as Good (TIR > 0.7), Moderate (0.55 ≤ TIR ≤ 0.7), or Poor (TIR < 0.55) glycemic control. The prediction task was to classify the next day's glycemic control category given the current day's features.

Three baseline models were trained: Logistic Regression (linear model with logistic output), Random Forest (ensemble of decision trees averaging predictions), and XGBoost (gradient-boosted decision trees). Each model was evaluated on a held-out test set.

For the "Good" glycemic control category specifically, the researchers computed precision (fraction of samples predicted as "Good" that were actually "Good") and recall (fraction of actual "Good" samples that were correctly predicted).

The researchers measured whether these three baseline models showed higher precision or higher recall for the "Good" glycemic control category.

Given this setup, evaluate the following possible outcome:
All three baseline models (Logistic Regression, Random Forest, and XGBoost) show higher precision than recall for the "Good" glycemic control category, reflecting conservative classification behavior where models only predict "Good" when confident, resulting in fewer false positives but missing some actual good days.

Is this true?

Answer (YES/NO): NO